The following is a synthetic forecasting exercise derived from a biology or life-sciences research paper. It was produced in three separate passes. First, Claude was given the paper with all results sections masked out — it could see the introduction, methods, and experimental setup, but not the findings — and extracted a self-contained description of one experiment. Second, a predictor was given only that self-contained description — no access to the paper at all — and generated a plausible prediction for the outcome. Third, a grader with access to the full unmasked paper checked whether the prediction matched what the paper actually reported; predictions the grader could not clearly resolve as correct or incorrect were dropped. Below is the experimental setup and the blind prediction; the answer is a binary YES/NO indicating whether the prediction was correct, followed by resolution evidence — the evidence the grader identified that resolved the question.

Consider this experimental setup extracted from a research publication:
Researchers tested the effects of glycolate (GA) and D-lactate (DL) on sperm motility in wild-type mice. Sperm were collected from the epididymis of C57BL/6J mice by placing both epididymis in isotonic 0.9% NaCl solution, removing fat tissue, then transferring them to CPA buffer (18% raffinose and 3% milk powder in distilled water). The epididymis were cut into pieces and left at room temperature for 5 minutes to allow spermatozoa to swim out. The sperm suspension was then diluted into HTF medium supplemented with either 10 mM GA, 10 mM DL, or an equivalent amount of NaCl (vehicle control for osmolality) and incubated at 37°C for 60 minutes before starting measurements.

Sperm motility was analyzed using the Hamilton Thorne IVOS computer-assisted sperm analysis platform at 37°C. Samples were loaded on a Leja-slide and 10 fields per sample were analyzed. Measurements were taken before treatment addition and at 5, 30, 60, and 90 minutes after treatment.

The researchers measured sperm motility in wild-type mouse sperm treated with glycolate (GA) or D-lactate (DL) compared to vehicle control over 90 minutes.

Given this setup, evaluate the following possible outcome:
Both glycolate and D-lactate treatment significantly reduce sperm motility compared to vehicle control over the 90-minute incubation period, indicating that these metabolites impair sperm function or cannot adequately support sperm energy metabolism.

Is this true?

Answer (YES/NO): NO